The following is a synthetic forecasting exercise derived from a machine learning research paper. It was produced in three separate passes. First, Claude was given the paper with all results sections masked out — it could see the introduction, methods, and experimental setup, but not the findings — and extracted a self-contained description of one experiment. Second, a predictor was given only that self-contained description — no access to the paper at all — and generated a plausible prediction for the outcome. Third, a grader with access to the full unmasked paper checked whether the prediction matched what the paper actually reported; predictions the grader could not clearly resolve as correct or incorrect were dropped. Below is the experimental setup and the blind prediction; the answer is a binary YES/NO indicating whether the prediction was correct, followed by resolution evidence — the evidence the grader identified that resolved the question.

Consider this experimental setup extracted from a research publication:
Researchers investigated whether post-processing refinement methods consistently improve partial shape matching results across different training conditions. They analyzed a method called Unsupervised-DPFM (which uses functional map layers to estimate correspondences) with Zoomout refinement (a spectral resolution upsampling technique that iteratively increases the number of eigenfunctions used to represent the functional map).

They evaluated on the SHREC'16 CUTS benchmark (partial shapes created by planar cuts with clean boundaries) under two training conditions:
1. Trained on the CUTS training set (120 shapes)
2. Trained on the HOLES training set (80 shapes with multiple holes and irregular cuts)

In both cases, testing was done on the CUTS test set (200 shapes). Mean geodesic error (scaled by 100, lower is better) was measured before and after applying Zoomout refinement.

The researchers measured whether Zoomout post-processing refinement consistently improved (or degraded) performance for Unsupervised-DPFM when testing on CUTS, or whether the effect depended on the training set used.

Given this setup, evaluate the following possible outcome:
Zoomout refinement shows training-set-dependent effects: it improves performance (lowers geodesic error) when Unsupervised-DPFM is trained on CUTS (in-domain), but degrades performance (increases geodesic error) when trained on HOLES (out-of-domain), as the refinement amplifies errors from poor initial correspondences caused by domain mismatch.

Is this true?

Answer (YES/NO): NO